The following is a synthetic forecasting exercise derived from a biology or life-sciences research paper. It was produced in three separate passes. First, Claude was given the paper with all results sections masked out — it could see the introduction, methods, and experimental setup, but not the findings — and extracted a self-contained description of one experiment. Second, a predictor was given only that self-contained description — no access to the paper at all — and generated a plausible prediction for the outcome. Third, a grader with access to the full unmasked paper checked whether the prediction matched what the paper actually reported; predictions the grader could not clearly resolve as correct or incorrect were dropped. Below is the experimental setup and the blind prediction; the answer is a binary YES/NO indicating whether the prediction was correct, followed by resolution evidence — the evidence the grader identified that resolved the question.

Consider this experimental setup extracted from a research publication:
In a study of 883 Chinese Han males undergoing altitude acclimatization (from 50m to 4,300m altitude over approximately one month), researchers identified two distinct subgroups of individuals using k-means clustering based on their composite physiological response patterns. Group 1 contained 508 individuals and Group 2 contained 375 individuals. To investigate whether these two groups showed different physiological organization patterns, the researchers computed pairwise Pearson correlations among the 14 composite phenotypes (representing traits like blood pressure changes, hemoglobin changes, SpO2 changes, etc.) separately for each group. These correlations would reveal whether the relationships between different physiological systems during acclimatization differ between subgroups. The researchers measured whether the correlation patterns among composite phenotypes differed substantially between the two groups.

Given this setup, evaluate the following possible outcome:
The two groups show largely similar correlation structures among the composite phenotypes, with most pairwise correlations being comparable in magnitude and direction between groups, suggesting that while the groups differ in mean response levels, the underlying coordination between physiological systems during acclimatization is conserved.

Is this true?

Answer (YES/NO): NO